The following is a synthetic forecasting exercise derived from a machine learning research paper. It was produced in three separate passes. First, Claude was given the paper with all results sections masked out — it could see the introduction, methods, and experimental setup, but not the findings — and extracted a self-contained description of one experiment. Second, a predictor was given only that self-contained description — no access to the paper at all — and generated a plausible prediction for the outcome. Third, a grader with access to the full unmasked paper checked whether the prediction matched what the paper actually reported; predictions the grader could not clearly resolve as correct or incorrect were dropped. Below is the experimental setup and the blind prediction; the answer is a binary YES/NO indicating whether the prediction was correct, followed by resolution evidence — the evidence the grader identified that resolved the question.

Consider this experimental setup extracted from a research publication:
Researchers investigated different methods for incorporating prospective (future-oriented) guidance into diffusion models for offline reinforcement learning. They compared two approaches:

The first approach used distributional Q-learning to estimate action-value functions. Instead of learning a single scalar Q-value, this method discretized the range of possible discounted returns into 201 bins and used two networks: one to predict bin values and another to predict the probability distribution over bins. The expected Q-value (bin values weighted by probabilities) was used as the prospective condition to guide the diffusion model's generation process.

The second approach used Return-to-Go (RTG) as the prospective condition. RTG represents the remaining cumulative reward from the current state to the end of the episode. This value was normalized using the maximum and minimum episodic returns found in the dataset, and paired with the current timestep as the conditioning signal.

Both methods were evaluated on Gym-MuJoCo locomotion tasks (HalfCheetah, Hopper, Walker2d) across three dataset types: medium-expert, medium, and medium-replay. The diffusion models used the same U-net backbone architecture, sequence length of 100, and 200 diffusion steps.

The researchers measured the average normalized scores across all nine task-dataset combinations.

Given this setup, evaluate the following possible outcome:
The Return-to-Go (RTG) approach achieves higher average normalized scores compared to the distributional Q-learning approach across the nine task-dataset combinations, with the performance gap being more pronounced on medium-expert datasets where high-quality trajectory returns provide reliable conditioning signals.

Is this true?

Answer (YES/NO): NO